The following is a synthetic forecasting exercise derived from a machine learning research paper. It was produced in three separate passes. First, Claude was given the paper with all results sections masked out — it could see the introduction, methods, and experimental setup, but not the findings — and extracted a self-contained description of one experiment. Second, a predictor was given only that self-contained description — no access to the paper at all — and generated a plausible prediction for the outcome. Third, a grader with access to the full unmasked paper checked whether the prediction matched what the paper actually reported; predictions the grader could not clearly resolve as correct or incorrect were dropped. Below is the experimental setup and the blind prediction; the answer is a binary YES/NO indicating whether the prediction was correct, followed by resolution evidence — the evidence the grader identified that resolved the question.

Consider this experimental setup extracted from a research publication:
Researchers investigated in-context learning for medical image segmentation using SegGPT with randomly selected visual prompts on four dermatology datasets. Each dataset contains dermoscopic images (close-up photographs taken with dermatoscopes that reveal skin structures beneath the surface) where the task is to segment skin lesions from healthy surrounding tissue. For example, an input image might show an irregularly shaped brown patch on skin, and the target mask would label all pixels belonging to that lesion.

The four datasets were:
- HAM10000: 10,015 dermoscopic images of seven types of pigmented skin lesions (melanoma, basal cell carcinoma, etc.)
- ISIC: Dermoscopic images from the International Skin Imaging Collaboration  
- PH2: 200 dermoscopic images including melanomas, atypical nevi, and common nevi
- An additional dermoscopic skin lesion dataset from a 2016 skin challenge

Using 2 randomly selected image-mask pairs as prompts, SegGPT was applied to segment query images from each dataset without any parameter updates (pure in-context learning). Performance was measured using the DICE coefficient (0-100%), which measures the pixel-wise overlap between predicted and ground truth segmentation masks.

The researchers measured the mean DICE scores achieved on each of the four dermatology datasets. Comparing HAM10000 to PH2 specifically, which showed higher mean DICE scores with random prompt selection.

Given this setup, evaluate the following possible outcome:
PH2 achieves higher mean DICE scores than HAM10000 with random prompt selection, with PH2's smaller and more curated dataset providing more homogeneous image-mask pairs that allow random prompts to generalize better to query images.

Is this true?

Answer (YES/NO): NO